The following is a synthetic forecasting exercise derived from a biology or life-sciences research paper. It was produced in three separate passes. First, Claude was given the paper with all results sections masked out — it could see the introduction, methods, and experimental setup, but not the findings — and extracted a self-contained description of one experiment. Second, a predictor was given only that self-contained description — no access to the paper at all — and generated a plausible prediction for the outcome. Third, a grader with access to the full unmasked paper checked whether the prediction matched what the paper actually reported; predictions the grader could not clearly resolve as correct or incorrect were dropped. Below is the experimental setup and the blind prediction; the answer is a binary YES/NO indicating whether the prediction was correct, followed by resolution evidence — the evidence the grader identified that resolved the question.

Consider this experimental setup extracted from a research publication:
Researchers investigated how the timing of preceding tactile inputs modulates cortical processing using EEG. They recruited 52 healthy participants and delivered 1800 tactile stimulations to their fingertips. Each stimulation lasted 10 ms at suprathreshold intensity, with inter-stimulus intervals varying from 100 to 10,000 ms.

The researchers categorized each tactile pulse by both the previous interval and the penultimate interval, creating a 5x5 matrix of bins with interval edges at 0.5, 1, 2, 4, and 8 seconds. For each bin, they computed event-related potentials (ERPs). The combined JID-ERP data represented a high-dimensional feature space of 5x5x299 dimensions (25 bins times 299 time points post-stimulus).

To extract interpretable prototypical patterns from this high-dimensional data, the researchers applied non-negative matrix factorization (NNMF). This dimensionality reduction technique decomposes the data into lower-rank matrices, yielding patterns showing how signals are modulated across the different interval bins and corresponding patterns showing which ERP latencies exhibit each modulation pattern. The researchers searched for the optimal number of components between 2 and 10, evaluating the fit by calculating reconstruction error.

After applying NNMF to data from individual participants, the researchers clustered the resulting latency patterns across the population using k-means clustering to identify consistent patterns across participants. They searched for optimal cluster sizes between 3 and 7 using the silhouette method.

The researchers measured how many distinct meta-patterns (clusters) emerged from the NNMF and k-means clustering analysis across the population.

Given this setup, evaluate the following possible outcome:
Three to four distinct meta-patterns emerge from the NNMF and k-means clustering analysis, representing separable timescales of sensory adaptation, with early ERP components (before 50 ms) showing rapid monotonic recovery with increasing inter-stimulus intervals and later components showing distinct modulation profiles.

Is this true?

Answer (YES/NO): NO